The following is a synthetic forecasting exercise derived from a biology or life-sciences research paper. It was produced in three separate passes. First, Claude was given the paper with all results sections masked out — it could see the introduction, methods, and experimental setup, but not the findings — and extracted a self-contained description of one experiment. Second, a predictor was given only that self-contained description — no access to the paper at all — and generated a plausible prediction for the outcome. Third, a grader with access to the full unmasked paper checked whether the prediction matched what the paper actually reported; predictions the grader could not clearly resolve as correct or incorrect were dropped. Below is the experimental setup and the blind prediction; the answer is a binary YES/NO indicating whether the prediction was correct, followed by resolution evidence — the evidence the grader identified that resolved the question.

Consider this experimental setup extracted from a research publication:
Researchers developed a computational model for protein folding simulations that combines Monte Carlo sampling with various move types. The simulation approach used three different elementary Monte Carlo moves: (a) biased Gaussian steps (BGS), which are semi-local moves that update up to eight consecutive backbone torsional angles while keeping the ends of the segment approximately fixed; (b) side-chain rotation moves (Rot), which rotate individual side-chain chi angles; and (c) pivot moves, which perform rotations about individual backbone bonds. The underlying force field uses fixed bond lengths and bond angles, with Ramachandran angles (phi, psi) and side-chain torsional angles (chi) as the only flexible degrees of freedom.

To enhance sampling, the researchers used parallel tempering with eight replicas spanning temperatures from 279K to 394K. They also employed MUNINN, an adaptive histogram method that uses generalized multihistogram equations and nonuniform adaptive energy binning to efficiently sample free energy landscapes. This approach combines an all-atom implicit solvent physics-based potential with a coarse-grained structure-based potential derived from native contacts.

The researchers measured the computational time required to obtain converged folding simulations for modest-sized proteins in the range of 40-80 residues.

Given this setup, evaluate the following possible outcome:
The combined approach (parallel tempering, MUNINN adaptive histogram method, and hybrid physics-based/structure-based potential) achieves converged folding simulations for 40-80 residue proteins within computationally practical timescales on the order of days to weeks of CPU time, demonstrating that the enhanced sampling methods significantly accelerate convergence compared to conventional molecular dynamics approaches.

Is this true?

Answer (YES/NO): YES